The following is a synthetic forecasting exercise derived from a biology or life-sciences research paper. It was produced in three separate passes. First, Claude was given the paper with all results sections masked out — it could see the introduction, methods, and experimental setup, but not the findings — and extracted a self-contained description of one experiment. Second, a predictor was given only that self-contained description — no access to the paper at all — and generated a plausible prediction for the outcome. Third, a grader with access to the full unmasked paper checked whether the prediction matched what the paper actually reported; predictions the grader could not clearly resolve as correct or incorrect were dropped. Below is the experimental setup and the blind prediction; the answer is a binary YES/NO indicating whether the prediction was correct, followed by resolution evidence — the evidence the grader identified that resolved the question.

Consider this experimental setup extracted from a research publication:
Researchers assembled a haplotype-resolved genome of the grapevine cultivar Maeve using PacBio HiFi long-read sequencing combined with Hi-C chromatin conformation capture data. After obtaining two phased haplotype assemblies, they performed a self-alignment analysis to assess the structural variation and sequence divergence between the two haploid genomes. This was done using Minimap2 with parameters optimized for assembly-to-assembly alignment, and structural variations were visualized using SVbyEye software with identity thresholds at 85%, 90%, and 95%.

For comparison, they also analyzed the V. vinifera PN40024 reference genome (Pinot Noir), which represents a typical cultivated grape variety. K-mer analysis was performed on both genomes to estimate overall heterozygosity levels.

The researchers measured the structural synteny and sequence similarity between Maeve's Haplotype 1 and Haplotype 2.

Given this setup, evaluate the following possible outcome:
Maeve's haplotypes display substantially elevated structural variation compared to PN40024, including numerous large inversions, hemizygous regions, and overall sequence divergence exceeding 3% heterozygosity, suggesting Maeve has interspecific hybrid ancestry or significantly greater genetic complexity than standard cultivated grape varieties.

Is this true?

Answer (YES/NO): NO